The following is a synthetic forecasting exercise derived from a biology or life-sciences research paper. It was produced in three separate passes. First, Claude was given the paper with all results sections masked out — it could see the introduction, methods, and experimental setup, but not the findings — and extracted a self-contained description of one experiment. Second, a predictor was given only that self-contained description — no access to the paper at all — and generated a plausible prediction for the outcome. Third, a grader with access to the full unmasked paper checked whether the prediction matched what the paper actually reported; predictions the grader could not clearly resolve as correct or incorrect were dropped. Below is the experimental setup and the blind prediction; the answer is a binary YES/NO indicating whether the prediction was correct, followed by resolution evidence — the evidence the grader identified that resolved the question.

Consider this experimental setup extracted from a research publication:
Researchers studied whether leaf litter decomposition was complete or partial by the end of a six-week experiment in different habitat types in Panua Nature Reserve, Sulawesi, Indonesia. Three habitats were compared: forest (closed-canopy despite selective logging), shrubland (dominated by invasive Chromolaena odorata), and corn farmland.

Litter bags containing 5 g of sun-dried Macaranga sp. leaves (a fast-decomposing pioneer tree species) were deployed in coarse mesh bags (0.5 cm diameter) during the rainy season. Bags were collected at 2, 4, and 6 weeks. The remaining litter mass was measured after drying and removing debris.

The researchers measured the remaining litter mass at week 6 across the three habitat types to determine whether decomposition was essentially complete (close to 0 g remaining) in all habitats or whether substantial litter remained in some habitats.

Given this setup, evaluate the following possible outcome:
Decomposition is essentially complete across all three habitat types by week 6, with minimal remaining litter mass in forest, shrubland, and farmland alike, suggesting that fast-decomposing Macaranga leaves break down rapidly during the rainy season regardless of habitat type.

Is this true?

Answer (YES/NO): NO